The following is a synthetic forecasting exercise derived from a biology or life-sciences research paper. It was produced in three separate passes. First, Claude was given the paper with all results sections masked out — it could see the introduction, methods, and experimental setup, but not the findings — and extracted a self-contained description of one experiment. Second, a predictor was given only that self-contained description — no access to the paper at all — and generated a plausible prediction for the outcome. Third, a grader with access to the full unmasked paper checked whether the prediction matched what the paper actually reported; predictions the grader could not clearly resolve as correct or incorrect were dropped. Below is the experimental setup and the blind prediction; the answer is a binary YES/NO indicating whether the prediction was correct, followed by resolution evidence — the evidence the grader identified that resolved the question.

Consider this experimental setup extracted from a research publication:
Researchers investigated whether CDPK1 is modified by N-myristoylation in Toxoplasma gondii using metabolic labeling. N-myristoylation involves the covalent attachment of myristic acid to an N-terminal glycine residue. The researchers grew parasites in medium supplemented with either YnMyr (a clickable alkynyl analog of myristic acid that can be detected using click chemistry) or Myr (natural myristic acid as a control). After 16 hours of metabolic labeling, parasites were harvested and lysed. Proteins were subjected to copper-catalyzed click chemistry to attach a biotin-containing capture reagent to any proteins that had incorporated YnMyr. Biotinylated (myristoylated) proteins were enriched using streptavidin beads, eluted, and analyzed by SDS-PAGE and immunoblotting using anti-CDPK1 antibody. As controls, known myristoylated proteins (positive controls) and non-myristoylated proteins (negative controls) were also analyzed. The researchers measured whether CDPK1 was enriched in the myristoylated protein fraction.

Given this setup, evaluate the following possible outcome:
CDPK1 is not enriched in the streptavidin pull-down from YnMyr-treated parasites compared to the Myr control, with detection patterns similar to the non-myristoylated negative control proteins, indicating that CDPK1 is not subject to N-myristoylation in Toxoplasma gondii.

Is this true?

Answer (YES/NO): NO